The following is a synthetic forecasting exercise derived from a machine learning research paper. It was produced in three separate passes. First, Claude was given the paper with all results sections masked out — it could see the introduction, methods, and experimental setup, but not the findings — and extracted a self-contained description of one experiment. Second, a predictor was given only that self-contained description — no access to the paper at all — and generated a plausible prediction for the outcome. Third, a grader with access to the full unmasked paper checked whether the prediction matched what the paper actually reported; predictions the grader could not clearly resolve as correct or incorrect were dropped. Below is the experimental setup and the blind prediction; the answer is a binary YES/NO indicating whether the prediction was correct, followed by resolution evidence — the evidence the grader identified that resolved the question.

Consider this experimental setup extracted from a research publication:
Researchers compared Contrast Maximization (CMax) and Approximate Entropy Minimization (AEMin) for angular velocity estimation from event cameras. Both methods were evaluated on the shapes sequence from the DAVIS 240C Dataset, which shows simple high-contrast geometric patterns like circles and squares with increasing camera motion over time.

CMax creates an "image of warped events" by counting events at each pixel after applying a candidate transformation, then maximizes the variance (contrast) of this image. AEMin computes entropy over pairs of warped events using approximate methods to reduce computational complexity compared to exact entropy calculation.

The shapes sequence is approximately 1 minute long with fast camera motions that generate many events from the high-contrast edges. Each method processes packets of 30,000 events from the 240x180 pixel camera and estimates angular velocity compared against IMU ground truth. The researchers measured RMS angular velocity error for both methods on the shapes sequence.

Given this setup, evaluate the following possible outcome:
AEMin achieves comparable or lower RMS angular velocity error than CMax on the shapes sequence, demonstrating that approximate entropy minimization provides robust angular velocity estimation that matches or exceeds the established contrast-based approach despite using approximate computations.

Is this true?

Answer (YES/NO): YES